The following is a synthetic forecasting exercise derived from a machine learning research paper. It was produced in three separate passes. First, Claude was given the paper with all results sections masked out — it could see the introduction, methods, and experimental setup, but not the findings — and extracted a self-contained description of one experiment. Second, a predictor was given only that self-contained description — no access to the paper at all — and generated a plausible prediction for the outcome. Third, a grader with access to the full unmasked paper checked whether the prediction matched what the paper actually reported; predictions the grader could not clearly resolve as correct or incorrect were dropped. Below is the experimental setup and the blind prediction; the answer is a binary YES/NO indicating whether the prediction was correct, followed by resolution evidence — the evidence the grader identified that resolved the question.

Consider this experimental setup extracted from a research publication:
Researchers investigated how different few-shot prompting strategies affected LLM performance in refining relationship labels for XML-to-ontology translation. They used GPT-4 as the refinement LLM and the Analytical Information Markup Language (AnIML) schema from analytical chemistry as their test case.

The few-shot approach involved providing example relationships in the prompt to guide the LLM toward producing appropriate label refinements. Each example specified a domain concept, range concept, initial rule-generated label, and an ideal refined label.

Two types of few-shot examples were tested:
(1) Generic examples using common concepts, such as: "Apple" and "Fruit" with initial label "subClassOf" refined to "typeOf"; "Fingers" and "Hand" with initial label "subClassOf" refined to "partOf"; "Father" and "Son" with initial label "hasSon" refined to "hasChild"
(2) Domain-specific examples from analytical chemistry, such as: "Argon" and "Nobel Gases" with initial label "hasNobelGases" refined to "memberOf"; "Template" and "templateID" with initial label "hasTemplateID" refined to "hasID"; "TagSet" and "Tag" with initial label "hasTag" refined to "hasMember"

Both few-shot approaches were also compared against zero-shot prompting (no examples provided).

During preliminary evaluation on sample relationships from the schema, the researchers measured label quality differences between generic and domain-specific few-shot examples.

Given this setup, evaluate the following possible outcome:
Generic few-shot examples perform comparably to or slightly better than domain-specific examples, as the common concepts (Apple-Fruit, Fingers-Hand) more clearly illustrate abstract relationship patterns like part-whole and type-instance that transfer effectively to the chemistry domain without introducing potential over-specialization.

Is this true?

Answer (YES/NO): YES